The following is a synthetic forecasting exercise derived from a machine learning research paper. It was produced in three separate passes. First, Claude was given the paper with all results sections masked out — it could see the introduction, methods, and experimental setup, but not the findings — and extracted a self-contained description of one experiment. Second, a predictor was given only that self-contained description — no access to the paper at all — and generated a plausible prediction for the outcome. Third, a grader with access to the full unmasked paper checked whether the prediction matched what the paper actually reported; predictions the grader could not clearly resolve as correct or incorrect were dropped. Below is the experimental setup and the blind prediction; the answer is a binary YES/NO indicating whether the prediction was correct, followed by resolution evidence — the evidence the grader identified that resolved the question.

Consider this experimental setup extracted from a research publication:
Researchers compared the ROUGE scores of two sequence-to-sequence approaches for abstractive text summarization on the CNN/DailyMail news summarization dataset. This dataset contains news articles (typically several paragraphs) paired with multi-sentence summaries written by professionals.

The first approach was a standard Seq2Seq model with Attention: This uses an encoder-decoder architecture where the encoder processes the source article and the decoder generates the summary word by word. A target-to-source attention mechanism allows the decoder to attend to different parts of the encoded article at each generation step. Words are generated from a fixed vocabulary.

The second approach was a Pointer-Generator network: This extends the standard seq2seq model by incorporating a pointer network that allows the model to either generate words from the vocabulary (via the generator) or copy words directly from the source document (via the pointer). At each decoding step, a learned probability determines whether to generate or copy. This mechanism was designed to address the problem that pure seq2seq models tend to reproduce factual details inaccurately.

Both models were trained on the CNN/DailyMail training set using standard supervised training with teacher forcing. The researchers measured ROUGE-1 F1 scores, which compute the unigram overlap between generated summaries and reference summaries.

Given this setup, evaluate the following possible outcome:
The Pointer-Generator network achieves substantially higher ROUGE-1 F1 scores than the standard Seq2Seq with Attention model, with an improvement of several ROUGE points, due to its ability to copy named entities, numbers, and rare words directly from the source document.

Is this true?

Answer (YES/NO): YES